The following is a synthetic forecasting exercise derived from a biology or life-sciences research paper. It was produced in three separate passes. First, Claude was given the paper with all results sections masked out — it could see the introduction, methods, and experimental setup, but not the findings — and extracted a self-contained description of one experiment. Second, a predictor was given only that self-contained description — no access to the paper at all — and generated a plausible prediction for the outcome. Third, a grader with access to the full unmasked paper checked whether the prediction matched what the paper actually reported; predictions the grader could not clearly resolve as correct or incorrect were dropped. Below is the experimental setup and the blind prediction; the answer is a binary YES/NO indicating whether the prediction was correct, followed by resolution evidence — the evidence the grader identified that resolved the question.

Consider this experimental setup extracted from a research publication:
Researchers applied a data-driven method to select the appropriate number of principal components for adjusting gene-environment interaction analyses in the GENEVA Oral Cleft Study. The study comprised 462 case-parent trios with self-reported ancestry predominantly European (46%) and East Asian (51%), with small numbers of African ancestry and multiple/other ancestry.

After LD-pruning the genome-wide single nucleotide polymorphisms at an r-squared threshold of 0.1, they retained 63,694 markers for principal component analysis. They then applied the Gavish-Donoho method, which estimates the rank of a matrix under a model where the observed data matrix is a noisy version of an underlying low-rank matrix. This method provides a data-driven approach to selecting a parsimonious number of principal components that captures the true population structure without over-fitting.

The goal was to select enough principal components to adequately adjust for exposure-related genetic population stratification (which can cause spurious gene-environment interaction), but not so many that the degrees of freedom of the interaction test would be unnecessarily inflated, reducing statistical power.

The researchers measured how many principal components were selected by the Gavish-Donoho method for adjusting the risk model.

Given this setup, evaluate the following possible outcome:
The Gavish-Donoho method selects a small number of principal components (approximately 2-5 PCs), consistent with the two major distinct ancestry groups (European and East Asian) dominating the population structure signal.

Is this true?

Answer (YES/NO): NO